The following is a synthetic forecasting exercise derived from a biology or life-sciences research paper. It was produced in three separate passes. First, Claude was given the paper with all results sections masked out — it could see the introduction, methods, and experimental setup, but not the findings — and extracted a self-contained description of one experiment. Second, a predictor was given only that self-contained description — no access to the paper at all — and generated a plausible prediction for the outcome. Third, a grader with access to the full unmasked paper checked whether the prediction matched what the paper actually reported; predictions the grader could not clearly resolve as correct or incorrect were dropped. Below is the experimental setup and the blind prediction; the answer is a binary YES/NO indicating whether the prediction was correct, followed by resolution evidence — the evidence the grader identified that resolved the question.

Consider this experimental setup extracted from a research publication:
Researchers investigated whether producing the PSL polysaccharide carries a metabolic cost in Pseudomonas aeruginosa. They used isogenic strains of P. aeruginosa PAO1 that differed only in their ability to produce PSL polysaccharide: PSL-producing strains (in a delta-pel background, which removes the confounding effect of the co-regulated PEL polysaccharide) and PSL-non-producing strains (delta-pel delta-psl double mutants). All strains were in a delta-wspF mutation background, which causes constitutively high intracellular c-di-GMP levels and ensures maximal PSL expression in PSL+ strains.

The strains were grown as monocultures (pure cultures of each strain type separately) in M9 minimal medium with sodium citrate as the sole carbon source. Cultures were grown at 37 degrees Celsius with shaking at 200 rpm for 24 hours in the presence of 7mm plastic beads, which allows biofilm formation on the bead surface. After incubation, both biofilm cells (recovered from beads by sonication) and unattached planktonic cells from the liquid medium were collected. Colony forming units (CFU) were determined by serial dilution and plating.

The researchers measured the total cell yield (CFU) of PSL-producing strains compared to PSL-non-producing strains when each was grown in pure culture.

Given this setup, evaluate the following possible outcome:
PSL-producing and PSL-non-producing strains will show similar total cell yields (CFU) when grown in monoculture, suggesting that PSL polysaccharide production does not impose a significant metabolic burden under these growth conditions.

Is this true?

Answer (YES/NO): NO